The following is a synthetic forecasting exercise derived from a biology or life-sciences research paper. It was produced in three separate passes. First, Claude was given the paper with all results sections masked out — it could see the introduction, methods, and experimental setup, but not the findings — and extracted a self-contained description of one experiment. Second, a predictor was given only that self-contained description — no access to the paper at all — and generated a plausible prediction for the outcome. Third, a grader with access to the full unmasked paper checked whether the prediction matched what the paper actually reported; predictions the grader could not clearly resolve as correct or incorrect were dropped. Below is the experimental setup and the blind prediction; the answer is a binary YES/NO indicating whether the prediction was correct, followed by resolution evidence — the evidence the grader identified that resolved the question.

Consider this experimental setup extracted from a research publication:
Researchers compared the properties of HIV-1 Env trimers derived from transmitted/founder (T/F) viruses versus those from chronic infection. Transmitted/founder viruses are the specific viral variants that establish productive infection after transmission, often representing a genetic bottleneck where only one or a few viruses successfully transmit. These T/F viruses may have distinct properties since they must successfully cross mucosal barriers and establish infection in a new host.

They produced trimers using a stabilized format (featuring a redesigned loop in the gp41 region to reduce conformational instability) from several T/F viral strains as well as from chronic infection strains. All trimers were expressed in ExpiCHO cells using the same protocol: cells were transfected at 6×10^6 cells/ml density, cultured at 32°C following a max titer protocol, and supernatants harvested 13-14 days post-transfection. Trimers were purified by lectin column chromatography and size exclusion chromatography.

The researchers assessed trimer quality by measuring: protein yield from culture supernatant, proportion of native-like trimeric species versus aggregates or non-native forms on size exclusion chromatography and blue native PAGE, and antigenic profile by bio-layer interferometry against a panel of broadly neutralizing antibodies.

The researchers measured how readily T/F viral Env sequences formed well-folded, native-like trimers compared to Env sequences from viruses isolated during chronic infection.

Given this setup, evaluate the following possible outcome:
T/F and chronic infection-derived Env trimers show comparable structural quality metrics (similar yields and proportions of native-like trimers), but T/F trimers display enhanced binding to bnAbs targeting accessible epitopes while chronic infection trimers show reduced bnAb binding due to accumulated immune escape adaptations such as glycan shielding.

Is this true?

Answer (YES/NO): NO